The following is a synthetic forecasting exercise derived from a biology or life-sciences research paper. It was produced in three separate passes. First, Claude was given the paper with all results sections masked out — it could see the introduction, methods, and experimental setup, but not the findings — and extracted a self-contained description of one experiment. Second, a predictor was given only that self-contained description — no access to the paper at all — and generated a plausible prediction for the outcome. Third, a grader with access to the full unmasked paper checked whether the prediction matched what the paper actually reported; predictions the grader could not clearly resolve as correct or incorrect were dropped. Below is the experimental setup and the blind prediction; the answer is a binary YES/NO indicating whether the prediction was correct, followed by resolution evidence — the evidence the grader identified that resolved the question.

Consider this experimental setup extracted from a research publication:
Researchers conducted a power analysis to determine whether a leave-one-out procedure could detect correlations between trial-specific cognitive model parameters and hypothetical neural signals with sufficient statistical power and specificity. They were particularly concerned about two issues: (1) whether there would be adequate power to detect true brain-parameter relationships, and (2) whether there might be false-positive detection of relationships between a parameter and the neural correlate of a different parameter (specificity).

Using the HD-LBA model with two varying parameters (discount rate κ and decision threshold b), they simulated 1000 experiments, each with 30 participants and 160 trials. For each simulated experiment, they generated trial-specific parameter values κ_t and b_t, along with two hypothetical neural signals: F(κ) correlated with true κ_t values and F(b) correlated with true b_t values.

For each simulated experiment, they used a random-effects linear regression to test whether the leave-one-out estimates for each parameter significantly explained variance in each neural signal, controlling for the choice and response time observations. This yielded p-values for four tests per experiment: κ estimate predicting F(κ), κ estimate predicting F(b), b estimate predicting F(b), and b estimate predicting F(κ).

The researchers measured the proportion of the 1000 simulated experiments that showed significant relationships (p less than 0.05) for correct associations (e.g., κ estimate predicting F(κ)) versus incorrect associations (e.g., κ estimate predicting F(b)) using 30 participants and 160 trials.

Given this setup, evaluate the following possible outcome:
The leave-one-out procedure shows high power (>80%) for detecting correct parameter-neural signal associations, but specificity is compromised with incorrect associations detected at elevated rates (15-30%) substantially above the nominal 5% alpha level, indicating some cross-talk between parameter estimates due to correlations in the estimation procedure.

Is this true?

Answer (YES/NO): NO